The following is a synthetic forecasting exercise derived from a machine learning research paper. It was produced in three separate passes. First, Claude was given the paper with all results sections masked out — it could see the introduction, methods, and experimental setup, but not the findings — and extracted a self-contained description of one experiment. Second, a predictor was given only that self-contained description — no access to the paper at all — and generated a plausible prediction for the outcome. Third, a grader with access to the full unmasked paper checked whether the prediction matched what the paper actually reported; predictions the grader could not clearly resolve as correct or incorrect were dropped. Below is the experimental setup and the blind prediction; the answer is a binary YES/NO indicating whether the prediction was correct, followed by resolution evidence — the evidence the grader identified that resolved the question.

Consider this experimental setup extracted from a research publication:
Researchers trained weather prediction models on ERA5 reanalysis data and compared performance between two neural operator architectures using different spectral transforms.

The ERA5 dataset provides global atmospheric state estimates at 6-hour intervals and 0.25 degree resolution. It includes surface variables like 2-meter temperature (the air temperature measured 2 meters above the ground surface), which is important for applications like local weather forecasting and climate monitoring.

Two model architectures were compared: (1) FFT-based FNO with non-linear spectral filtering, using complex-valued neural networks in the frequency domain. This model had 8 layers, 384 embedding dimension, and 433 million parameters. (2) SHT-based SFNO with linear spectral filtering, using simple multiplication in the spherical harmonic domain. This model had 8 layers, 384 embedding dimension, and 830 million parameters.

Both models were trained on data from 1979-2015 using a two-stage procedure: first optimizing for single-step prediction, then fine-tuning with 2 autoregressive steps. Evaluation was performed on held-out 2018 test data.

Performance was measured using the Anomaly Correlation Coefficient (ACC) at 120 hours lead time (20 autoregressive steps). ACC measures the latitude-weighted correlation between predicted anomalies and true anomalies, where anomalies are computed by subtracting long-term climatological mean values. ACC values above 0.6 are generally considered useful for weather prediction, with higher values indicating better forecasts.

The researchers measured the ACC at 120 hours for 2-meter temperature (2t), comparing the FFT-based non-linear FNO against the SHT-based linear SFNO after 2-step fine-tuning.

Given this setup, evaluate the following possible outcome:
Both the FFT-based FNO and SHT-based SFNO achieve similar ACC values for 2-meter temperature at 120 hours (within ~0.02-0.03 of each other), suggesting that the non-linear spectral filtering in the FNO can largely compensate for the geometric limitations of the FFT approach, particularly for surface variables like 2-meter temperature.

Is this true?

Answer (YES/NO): YES